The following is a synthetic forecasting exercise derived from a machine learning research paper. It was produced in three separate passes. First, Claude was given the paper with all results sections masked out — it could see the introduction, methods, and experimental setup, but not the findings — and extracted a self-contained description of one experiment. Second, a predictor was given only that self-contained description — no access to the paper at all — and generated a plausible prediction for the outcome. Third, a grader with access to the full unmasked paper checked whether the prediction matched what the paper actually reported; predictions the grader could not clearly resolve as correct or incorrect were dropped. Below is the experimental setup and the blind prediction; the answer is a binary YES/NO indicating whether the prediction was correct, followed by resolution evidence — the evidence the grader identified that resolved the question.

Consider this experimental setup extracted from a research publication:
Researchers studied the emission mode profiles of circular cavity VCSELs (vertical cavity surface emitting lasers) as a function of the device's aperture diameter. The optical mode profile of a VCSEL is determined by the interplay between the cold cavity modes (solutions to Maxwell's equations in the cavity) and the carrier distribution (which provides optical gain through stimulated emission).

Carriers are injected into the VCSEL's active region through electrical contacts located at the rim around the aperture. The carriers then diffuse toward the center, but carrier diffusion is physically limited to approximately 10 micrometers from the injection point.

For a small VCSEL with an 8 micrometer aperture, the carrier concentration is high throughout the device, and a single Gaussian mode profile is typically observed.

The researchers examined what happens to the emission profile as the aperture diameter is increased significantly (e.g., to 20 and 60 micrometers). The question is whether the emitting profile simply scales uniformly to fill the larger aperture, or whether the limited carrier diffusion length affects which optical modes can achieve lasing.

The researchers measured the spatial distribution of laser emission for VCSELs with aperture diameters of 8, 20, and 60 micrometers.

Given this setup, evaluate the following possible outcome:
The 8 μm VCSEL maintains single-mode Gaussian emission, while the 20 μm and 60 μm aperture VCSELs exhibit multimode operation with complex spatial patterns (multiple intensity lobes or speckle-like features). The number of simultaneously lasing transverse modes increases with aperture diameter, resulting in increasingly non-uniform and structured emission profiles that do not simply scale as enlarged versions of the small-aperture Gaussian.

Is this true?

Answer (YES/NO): YES